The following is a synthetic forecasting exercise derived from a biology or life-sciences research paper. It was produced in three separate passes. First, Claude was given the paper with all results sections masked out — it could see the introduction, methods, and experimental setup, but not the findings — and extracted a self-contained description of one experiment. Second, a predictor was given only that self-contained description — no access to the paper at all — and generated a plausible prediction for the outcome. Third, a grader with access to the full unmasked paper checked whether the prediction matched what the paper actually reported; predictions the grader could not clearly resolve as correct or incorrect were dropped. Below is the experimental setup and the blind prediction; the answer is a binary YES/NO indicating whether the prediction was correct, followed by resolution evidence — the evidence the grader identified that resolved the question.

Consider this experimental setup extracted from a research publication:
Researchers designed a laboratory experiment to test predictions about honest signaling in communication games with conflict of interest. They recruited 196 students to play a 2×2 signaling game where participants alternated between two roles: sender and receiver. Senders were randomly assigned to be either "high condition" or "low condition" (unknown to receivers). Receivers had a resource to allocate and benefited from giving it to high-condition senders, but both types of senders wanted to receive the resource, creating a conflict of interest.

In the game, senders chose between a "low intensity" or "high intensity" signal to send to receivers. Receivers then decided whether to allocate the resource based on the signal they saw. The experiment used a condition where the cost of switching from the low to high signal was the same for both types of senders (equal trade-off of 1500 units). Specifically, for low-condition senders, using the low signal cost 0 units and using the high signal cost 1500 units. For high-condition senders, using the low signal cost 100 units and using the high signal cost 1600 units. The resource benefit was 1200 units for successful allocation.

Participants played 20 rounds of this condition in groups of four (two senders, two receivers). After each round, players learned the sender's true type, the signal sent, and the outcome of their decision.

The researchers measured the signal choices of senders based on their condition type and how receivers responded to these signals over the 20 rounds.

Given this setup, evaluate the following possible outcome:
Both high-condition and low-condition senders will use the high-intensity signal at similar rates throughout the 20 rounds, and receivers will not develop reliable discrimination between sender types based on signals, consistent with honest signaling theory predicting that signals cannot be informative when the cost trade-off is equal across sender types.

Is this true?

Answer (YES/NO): NO